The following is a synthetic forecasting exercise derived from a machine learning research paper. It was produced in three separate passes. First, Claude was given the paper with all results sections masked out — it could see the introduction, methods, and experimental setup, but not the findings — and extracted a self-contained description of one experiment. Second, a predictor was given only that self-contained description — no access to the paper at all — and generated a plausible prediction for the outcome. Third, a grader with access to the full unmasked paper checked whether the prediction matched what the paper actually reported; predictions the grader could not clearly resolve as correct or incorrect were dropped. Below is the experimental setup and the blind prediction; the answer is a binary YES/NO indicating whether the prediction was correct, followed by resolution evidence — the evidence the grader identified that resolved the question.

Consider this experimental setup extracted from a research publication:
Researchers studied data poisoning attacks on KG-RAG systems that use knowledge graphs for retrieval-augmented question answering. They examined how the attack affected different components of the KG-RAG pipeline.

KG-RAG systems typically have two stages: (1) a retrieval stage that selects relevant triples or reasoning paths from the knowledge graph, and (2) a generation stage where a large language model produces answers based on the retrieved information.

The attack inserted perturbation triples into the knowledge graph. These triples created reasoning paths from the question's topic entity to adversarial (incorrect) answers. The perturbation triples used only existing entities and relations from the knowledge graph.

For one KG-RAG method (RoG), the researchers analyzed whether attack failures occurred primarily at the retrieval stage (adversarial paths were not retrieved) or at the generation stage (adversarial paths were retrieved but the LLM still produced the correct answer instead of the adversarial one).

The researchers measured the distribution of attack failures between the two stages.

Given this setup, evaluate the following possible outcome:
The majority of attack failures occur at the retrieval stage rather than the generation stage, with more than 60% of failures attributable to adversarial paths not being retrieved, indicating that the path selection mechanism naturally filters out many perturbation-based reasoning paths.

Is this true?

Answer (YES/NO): NO